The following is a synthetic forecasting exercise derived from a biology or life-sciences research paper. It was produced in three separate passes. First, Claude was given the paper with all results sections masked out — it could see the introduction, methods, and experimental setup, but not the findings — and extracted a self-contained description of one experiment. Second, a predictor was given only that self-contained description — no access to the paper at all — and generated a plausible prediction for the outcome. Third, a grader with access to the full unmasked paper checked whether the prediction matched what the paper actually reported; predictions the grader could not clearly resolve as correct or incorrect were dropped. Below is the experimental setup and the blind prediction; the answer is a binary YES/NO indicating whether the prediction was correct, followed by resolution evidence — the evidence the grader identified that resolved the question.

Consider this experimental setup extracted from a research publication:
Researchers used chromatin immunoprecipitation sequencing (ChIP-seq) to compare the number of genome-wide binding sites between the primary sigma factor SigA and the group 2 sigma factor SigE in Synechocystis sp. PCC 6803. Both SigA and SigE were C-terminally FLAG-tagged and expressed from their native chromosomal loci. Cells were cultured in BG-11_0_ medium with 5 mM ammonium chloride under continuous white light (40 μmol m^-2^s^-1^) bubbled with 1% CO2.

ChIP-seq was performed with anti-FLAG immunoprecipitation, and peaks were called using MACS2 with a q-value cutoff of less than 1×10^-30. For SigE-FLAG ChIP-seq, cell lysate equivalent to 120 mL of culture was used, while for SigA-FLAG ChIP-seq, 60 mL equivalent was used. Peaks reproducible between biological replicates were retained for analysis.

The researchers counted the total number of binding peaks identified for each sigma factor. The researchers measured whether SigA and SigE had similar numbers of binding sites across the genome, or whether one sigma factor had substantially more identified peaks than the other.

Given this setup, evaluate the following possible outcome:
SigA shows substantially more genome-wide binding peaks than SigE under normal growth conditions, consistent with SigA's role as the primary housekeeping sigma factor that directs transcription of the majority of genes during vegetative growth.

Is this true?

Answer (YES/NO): YES